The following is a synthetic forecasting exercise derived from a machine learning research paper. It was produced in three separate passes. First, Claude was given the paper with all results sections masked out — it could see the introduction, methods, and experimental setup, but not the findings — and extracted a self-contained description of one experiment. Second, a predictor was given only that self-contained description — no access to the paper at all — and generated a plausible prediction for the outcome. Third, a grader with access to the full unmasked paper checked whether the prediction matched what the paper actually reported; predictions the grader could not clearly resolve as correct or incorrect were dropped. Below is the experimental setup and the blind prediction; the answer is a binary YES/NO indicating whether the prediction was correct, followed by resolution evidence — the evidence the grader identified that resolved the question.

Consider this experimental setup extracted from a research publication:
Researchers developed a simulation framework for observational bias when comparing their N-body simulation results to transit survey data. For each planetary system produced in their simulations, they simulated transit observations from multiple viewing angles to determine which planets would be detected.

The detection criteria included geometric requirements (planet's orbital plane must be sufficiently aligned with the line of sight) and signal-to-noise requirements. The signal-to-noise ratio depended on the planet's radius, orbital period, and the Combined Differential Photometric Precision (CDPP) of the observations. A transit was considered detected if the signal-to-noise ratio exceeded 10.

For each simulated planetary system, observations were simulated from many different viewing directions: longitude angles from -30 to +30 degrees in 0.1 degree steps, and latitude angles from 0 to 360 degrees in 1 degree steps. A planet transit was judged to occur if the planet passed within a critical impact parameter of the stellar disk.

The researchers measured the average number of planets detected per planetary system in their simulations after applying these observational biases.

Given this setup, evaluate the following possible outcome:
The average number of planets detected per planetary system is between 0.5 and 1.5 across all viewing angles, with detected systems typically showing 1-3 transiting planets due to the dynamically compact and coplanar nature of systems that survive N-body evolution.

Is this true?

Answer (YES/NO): YES